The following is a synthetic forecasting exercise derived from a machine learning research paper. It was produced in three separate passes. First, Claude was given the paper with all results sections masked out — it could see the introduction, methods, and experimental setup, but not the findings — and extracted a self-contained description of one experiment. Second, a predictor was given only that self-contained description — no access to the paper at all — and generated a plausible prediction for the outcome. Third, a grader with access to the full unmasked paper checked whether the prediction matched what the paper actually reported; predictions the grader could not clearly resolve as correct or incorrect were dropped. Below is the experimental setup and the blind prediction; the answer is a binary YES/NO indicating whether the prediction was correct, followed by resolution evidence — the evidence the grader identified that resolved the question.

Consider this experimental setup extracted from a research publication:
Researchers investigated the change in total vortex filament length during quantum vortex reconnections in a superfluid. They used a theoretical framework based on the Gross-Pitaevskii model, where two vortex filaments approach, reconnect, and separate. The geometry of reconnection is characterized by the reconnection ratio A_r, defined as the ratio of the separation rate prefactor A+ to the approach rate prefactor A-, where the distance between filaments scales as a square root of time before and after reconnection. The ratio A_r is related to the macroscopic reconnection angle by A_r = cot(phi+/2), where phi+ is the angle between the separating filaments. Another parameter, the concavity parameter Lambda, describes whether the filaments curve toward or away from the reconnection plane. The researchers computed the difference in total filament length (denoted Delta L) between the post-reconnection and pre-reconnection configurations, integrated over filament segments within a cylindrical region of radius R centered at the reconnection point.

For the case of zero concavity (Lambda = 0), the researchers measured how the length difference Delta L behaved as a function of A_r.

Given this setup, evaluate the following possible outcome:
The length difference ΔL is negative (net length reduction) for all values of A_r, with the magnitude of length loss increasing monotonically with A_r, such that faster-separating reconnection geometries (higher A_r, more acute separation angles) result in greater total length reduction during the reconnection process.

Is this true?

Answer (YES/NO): NO